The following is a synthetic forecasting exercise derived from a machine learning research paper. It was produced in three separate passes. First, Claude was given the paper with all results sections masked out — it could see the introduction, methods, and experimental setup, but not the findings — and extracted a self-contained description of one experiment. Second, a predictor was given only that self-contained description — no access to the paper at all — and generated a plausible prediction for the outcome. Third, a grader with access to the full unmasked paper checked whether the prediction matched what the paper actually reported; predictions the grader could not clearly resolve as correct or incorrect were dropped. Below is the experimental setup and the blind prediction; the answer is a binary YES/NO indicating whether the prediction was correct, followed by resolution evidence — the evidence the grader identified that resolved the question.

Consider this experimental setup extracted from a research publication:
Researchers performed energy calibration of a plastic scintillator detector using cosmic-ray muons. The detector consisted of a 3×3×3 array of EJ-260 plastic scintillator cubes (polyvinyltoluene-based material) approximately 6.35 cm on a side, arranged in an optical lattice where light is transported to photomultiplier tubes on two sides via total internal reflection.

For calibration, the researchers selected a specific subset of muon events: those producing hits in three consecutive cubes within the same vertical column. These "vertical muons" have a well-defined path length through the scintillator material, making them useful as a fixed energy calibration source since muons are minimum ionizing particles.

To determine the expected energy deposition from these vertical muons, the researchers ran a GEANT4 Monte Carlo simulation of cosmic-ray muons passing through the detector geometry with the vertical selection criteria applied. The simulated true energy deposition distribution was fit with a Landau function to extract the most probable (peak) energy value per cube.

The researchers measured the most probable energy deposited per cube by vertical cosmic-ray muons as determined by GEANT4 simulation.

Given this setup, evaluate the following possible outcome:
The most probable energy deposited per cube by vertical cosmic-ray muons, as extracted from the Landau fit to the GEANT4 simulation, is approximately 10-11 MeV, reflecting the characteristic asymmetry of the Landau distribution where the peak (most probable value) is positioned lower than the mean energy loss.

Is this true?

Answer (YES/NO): NO